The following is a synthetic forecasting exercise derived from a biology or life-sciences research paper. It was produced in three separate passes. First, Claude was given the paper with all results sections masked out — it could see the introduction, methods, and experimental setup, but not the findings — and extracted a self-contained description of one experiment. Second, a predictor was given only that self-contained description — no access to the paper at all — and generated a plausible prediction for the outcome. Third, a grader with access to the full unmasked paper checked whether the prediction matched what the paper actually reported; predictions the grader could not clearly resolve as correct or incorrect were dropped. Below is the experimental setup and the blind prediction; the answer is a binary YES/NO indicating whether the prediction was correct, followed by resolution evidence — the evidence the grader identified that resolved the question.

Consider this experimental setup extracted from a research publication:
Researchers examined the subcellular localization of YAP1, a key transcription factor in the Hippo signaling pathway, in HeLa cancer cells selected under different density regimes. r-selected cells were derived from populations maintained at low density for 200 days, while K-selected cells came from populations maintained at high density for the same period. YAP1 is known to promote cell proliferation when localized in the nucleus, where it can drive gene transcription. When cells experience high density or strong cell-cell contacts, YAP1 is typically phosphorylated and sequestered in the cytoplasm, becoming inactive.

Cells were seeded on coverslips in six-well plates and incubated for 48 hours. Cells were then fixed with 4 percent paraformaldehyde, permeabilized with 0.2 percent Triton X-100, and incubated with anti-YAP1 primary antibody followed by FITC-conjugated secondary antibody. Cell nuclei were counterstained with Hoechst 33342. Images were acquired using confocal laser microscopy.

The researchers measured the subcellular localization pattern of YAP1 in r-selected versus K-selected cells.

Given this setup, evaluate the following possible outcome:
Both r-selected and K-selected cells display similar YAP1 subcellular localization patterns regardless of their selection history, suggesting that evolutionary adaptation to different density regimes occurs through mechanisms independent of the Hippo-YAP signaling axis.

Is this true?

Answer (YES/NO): NO